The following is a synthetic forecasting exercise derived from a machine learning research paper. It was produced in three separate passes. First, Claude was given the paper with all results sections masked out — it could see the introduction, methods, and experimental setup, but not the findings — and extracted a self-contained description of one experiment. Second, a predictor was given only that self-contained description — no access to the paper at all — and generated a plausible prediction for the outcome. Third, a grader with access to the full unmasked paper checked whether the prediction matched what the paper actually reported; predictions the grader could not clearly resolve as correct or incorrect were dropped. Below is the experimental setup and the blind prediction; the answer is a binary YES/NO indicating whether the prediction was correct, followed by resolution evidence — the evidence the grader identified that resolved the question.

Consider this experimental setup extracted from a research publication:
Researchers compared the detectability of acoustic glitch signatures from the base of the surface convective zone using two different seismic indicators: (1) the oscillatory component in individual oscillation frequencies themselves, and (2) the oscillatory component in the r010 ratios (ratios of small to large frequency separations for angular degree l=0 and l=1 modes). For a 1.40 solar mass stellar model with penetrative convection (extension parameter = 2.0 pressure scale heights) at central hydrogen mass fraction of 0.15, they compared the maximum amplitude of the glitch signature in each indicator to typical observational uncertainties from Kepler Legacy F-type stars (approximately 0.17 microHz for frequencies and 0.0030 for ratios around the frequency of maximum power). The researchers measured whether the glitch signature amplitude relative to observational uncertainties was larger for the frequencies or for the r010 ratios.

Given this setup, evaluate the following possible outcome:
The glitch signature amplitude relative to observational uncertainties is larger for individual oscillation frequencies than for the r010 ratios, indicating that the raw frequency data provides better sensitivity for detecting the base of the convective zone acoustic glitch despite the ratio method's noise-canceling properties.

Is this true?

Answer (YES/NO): NO